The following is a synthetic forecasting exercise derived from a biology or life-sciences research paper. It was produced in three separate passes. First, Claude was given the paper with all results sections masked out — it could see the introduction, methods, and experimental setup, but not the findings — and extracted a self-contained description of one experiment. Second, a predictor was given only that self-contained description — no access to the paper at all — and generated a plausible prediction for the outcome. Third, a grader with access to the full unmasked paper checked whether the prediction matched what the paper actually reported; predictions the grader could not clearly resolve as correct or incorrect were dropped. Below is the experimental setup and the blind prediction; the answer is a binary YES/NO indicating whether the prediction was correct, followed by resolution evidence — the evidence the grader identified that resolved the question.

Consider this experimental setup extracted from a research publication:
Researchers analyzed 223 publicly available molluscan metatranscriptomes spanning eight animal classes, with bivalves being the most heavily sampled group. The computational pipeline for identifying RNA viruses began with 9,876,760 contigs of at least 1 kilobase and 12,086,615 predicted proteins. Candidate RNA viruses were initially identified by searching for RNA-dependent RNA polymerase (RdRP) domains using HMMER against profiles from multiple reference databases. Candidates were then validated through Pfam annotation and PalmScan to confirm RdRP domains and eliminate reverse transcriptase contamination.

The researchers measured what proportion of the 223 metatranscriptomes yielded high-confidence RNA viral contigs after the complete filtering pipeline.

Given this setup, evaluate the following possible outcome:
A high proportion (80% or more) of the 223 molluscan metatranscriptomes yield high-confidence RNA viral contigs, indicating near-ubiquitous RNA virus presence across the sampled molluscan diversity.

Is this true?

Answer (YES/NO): NO